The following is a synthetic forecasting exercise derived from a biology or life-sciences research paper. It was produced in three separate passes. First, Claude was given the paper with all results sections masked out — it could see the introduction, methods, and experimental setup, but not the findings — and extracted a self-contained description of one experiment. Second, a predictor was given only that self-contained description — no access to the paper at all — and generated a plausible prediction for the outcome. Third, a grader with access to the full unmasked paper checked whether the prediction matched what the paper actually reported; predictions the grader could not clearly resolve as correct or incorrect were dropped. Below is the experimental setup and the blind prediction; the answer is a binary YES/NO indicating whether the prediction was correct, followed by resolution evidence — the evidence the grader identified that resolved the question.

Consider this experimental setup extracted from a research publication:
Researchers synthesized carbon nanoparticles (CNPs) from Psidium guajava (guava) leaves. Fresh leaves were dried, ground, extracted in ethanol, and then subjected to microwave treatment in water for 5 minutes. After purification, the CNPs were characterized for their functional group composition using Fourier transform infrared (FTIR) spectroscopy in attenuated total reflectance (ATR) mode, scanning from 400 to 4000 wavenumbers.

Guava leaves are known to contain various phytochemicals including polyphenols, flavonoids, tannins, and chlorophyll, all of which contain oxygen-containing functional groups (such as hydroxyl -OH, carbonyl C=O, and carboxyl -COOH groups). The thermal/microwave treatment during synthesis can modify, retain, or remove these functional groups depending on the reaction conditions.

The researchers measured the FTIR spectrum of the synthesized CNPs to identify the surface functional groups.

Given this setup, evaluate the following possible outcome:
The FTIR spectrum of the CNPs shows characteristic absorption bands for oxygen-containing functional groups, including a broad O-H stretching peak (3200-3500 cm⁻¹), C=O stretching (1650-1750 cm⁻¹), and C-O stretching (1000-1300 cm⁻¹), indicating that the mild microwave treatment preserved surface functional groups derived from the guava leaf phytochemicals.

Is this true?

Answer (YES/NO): NO